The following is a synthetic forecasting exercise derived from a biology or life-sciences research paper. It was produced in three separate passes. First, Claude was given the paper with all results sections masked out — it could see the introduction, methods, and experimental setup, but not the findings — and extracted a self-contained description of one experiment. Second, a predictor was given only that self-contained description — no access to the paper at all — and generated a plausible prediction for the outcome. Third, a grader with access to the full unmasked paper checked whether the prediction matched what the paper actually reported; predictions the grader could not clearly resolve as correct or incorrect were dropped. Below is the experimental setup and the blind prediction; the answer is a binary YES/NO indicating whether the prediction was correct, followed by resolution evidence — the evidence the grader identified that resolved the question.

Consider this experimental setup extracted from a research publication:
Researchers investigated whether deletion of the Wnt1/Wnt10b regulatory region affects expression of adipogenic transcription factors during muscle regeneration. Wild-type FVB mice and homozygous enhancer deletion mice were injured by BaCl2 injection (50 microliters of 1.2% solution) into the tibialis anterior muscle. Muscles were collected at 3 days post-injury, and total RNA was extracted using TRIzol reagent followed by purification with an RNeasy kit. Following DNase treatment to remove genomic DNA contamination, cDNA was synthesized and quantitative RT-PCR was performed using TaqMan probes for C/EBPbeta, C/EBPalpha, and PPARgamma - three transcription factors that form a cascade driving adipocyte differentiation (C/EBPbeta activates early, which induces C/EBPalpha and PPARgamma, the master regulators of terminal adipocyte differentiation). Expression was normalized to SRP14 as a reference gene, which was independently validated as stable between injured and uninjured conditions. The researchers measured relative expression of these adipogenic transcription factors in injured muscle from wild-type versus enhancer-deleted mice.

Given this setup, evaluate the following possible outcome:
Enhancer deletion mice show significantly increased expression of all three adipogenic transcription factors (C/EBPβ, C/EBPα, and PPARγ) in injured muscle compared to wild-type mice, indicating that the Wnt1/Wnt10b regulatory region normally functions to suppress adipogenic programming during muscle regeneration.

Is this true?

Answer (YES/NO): NO